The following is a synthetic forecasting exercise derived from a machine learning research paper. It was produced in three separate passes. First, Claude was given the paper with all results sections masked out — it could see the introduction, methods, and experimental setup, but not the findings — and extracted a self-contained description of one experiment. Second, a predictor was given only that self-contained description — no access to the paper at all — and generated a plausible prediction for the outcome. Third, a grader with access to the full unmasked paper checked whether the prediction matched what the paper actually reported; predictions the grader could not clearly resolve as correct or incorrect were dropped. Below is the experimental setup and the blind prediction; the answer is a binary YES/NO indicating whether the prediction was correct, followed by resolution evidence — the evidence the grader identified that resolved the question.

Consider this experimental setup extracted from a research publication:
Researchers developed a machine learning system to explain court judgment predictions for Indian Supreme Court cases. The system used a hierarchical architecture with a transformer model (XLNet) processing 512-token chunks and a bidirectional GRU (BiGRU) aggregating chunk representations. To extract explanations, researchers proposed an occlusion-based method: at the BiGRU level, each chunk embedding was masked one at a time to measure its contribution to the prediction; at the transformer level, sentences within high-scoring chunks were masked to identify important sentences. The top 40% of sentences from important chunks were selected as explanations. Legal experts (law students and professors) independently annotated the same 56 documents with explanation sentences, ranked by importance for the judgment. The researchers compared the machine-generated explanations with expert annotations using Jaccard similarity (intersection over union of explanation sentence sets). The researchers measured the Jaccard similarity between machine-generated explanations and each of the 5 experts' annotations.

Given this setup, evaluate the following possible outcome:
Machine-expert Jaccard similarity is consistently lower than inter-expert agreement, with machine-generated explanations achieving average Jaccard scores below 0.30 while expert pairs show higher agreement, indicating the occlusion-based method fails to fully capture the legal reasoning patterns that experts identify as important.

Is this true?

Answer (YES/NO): NO